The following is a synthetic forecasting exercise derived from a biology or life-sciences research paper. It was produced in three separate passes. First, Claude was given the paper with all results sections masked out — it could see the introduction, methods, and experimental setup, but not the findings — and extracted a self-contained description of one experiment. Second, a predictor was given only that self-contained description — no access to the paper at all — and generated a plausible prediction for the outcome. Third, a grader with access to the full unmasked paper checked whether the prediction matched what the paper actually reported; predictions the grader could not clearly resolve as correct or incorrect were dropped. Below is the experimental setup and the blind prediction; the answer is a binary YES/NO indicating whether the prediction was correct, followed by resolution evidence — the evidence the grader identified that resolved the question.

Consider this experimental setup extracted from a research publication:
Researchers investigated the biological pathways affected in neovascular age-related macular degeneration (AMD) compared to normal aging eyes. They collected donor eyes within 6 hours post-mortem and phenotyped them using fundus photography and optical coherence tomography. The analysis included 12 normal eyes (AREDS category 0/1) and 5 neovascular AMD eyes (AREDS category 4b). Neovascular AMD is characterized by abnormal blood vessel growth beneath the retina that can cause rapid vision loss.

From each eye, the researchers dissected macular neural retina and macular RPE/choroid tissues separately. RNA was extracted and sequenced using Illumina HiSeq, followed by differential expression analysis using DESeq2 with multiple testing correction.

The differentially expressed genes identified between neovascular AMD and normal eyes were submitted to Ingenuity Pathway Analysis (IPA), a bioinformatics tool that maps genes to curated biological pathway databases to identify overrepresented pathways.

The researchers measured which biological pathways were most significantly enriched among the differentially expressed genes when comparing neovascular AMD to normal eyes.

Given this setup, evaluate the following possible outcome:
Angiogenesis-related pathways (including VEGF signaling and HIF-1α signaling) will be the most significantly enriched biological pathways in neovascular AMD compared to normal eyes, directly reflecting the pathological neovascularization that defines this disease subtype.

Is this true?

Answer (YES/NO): NO